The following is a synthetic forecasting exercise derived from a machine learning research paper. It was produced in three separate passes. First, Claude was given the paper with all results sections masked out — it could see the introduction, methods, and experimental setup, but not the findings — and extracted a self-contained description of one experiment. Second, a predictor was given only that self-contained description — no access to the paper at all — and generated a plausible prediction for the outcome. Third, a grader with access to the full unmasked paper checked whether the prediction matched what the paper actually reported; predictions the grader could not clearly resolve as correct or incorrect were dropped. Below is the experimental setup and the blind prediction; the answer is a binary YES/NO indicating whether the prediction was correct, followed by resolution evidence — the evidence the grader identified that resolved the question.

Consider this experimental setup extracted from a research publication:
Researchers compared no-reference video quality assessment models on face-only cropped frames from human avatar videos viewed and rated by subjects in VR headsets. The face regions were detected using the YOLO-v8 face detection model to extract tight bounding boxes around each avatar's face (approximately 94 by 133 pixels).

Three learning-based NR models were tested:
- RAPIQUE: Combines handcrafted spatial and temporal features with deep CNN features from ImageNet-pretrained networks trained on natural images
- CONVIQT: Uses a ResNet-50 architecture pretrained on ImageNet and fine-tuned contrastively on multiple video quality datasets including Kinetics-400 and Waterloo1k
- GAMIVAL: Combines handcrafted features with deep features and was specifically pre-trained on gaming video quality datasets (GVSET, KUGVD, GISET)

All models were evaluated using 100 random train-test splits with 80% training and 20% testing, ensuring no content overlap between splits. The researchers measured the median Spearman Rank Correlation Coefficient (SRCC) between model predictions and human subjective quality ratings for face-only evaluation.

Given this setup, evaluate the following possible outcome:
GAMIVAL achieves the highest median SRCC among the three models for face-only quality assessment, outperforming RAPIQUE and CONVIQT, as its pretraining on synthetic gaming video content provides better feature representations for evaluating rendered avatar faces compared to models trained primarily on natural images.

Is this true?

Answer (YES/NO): YES